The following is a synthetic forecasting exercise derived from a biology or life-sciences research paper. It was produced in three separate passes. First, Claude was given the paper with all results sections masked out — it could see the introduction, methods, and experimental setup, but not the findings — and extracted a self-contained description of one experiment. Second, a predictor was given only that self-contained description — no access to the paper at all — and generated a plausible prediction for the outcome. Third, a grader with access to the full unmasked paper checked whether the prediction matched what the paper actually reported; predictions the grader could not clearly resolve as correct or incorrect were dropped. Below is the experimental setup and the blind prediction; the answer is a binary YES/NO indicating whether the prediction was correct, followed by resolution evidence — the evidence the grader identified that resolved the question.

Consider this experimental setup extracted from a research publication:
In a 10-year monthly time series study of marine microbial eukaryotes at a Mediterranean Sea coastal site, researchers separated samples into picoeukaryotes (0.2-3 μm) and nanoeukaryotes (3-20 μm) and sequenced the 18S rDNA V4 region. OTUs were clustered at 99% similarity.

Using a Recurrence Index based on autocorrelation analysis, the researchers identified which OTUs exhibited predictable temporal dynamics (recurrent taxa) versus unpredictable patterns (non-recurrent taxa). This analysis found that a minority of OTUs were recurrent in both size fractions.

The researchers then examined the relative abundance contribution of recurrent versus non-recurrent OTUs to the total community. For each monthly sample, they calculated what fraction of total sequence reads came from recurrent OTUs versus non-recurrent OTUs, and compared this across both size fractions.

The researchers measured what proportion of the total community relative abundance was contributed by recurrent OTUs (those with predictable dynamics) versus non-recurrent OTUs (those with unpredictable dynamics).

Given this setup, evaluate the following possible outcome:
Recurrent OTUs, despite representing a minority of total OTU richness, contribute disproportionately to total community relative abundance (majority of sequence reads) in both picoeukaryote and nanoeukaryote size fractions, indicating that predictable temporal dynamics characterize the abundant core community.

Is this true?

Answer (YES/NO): NO